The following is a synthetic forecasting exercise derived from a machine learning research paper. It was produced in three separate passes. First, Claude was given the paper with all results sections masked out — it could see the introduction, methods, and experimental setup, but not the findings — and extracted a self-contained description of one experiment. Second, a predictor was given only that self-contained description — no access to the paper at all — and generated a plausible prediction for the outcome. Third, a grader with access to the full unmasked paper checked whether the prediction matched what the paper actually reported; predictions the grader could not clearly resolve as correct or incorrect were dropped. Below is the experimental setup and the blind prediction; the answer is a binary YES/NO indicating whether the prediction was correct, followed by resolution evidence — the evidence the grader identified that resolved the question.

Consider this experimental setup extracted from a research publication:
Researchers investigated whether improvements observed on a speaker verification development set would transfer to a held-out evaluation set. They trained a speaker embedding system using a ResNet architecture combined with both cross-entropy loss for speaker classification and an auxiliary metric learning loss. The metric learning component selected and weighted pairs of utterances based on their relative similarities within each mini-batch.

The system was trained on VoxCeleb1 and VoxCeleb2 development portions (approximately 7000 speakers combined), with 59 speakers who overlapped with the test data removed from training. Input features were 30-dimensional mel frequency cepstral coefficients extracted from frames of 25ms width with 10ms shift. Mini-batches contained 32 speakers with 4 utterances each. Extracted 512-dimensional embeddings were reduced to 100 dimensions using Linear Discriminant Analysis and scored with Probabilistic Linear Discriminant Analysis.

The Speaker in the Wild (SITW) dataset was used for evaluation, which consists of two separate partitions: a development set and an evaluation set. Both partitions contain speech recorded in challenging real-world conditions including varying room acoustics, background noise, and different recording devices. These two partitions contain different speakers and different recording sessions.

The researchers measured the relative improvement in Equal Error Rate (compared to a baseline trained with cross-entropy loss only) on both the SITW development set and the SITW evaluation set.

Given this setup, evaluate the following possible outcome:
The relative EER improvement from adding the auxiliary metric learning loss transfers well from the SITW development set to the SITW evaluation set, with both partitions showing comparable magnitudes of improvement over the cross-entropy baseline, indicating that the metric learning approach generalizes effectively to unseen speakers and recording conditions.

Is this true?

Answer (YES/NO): YES